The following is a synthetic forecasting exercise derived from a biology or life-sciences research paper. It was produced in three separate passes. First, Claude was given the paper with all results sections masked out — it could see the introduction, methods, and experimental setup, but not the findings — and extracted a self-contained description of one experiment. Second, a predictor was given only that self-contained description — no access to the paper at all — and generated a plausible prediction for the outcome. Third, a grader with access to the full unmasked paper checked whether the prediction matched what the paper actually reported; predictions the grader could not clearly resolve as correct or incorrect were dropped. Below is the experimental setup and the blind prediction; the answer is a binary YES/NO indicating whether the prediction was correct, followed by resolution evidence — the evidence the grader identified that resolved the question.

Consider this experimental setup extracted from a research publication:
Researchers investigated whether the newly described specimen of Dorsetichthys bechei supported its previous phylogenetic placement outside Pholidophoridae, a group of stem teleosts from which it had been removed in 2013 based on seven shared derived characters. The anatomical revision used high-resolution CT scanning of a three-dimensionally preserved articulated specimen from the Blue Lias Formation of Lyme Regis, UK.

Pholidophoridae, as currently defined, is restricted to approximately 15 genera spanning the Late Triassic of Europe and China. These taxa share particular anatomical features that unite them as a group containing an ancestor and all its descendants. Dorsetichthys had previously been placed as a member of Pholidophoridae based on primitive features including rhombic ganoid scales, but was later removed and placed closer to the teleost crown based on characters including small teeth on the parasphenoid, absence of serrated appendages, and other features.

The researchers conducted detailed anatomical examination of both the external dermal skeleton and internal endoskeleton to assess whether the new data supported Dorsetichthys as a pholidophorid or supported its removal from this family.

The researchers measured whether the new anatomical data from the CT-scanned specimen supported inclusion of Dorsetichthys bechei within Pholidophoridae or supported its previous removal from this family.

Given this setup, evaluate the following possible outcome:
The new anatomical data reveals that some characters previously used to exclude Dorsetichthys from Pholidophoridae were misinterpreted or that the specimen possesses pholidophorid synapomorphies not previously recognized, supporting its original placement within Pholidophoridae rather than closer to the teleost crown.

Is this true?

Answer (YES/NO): NO